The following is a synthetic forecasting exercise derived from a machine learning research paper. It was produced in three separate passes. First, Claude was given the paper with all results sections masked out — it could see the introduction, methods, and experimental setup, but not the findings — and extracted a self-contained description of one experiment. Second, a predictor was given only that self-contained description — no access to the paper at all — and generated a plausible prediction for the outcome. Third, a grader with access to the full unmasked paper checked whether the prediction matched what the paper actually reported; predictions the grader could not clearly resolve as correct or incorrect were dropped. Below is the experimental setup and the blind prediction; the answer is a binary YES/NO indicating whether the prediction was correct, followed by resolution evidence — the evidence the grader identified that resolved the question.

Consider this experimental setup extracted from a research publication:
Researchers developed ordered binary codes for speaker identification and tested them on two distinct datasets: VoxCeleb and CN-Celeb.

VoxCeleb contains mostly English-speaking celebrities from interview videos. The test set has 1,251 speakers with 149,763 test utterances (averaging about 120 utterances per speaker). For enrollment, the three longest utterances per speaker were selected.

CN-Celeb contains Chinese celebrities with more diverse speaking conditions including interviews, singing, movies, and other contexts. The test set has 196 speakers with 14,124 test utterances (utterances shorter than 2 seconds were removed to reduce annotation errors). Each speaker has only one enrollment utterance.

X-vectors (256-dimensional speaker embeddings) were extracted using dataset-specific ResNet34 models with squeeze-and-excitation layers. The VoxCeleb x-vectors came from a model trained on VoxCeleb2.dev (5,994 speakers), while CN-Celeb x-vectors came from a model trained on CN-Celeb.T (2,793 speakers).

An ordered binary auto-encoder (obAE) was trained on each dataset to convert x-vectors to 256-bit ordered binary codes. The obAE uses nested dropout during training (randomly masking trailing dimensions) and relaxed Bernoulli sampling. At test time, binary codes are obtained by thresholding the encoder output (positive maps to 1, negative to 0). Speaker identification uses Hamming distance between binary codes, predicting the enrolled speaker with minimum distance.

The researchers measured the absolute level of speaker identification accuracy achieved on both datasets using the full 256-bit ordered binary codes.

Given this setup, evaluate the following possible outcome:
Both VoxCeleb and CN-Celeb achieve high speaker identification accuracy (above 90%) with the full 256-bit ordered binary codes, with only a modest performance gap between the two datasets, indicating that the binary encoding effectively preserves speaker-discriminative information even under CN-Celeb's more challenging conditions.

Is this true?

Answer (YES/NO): NO